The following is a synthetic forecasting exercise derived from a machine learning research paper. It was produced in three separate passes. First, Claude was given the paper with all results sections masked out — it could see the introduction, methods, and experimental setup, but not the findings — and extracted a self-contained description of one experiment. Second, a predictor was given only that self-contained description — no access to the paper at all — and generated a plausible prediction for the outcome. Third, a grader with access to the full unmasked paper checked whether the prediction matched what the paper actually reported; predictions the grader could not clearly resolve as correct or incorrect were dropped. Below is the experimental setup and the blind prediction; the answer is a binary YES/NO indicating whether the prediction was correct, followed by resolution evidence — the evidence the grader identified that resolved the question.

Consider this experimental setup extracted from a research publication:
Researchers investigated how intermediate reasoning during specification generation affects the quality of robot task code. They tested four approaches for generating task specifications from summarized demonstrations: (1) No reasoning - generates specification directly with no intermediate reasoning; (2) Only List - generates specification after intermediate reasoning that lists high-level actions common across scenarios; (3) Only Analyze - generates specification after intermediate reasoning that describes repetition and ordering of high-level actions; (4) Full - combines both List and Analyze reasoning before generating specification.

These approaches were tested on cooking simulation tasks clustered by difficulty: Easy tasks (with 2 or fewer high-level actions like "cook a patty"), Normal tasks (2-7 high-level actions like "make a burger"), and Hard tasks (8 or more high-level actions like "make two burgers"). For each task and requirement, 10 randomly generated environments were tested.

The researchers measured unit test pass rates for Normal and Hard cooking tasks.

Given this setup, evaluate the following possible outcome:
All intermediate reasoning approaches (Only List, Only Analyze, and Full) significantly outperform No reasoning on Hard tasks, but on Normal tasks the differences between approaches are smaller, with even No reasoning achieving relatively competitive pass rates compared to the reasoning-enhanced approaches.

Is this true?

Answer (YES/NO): NO